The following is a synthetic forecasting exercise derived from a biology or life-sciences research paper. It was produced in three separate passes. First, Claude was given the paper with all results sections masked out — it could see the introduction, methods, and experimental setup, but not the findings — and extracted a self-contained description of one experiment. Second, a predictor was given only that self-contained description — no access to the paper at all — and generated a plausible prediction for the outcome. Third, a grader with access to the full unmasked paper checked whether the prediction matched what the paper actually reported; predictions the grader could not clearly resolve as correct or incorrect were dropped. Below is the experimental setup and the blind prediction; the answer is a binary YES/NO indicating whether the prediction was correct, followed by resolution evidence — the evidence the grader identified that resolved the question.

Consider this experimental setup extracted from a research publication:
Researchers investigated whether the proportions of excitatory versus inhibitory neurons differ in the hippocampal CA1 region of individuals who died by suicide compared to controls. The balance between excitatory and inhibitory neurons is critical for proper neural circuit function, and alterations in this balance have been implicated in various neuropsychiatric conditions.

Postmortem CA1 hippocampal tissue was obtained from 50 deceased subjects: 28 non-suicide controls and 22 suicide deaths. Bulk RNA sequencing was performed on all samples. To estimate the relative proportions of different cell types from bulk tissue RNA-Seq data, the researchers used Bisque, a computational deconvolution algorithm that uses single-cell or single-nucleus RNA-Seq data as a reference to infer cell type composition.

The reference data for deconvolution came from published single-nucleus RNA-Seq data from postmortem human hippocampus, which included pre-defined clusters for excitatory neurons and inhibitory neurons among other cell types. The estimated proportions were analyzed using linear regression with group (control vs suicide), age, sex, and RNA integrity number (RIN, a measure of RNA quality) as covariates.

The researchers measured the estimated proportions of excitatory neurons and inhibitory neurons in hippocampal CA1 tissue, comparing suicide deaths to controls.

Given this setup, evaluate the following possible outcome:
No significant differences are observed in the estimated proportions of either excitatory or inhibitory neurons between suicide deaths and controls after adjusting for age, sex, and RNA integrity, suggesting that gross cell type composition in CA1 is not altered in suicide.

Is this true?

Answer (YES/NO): NO